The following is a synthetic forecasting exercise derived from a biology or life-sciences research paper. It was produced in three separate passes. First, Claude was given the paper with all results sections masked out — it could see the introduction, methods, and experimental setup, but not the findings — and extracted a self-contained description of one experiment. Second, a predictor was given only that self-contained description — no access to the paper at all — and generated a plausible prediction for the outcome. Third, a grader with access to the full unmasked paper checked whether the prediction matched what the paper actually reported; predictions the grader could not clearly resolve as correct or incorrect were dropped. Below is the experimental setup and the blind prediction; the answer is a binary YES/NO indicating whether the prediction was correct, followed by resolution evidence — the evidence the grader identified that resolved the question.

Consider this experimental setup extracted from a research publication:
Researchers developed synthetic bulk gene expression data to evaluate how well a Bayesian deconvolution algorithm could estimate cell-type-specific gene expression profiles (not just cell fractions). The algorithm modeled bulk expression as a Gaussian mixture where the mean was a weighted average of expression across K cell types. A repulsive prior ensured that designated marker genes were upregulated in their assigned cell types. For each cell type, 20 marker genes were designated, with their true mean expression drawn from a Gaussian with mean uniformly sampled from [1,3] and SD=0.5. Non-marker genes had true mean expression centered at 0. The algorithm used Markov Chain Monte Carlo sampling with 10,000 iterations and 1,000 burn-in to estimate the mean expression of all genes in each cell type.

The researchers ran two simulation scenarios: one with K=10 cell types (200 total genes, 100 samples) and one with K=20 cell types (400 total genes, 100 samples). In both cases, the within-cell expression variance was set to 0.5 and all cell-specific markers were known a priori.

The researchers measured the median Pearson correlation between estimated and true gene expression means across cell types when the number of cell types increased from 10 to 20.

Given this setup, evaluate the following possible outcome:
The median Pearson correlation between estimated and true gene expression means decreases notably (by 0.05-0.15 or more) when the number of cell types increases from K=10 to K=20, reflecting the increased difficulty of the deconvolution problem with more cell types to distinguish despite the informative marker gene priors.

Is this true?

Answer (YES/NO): YES